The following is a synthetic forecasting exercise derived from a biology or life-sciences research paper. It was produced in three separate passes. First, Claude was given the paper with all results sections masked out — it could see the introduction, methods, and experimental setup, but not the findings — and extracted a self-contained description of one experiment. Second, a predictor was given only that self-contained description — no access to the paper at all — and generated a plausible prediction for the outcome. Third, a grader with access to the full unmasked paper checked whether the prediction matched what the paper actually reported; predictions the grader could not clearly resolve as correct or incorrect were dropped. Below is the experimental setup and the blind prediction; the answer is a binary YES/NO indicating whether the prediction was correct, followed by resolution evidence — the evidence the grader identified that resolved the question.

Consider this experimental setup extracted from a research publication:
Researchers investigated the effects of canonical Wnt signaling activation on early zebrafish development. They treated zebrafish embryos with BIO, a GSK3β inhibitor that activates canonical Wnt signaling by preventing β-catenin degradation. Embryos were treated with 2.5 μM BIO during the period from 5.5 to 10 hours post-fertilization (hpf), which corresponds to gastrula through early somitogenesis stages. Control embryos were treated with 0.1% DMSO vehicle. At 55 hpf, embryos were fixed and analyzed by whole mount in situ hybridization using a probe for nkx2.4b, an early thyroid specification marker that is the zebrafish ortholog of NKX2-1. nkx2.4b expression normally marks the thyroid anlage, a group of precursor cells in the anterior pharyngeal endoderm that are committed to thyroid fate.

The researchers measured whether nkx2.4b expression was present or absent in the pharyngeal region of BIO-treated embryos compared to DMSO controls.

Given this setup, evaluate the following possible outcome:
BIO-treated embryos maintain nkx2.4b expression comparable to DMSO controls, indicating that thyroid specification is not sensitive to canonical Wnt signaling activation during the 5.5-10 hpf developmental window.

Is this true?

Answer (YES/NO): NO